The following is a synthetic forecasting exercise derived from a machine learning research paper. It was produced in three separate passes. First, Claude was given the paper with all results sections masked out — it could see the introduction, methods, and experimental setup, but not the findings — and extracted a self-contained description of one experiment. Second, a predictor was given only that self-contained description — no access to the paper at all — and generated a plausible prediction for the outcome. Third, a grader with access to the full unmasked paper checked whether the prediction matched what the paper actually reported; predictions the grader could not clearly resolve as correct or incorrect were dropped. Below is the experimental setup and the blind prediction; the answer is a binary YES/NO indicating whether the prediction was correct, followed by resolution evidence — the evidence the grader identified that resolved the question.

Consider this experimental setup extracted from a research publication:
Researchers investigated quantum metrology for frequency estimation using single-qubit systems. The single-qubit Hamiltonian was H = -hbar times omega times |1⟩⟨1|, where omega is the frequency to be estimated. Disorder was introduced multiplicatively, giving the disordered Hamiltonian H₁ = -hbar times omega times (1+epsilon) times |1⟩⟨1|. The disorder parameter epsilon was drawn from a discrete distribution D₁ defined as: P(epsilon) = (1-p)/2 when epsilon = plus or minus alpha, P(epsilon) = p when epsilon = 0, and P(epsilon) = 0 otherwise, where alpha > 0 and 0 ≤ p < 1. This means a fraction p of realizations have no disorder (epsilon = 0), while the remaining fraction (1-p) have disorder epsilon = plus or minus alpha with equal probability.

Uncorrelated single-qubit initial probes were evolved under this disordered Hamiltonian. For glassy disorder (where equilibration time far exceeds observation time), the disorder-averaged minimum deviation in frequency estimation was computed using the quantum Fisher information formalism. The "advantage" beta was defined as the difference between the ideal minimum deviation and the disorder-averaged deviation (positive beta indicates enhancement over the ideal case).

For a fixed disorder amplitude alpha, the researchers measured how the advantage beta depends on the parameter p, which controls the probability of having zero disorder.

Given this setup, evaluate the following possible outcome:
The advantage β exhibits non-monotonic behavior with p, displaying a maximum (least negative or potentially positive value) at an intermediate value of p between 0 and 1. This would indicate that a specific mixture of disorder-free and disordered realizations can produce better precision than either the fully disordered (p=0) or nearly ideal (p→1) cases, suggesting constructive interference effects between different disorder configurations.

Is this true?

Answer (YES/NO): NO